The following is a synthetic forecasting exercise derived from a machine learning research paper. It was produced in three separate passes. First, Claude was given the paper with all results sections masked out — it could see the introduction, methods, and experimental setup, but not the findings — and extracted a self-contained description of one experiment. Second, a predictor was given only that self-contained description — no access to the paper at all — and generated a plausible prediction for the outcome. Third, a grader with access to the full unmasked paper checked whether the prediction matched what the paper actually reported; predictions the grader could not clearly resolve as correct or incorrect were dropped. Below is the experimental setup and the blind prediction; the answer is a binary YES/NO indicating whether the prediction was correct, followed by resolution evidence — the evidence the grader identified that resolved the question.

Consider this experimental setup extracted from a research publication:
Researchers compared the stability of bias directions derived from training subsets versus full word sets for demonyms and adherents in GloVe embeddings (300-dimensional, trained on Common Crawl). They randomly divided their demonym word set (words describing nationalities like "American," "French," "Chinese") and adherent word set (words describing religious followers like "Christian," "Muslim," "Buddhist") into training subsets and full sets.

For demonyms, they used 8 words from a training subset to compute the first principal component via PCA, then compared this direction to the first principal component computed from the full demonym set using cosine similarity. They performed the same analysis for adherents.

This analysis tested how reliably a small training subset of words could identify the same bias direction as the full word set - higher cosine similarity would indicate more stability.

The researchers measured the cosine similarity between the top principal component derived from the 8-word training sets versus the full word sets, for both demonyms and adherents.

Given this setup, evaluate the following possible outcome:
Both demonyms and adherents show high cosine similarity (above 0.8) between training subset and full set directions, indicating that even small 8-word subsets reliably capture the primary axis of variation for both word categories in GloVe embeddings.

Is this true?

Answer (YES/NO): NO